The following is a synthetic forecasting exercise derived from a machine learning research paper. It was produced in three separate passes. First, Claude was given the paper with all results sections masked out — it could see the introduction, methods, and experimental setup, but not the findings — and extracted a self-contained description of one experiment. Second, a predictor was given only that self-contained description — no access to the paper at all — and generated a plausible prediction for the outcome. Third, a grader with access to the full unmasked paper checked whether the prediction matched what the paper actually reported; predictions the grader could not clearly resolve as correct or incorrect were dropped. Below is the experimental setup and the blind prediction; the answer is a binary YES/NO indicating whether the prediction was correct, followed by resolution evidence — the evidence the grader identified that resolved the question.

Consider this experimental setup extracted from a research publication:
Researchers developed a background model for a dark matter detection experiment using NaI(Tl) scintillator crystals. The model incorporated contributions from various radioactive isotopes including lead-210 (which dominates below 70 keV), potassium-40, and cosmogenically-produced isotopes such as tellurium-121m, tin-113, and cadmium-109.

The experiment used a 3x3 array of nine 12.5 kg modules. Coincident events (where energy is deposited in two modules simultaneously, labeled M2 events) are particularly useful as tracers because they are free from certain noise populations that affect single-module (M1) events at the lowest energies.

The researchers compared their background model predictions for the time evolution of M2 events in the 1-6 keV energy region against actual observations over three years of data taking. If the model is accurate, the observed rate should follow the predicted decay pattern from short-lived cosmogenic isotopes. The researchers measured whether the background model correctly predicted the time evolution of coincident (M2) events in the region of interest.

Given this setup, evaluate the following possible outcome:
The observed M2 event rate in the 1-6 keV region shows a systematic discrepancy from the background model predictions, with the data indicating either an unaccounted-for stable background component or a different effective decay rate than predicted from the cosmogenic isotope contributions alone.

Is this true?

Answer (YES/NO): NO